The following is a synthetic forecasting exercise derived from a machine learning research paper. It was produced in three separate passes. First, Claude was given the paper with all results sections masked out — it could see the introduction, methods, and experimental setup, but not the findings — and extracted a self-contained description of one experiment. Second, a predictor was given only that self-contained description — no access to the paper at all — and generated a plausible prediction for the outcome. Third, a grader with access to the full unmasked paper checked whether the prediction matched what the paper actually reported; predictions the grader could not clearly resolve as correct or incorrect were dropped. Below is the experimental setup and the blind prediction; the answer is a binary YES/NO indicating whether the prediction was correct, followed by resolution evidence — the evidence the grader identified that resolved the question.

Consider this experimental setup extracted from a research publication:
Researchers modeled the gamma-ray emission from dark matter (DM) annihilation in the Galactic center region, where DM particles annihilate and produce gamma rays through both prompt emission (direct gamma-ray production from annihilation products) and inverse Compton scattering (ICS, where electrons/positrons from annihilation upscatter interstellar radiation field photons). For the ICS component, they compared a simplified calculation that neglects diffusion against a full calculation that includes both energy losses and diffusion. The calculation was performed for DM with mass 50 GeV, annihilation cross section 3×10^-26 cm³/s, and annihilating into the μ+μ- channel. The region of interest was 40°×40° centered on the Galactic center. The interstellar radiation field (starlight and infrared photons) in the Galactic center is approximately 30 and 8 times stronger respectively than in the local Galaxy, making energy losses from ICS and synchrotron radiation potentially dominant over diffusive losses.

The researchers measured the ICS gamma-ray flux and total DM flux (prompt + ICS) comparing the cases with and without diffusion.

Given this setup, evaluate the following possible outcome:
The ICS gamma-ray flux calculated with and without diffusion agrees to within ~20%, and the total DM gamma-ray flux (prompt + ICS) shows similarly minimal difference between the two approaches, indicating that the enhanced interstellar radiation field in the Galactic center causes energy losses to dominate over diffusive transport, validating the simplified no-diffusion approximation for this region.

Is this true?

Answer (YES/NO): NO